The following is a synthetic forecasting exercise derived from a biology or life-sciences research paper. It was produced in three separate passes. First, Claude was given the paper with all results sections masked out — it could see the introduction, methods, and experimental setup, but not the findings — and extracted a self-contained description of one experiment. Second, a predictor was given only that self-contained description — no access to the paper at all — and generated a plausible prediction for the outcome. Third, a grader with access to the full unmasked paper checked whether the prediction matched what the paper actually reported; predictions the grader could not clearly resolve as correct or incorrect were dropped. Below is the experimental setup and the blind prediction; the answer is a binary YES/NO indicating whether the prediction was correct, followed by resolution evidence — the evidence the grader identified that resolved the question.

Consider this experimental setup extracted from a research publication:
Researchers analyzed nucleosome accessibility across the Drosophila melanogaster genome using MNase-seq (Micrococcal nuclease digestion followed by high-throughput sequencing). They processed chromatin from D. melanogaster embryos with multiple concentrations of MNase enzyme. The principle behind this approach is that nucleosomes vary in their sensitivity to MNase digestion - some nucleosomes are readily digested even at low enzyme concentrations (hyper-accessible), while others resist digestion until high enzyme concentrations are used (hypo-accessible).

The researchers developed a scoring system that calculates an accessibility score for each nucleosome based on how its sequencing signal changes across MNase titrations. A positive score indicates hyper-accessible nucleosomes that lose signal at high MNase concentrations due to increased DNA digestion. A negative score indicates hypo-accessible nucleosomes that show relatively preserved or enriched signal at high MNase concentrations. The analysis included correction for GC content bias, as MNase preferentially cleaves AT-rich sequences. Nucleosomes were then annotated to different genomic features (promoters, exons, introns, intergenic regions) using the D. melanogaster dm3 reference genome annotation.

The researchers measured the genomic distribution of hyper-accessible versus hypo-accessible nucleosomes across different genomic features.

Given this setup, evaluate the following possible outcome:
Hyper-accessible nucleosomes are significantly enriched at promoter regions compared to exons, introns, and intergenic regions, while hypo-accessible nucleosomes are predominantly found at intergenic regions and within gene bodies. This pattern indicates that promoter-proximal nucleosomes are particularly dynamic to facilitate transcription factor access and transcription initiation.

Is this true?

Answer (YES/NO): NO